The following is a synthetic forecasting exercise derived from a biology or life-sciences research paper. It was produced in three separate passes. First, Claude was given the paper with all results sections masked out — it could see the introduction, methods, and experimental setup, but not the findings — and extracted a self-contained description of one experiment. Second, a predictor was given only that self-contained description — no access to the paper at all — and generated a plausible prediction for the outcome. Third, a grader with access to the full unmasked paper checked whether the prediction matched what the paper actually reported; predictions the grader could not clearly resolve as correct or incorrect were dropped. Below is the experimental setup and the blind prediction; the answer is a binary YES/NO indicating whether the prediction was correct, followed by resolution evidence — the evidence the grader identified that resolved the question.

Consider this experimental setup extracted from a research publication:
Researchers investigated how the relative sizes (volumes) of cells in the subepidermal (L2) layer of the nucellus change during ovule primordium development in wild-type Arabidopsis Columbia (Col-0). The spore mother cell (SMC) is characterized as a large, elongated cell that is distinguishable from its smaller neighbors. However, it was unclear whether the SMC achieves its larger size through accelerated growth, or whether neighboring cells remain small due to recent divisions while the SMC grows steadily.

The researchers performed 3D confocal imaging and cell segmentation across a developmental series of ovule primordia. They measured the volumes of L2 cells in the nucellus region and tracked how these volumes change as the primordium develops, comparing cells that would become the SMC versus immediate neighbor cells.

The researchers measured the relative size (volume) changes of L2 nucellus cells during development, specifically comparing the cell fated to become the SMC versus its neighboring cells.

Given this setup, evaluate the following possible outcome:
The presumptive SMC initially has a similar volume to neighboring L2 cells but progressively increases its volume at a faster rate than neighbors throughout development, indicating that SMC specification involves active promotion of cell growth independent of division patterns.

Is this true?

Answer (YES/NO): YES